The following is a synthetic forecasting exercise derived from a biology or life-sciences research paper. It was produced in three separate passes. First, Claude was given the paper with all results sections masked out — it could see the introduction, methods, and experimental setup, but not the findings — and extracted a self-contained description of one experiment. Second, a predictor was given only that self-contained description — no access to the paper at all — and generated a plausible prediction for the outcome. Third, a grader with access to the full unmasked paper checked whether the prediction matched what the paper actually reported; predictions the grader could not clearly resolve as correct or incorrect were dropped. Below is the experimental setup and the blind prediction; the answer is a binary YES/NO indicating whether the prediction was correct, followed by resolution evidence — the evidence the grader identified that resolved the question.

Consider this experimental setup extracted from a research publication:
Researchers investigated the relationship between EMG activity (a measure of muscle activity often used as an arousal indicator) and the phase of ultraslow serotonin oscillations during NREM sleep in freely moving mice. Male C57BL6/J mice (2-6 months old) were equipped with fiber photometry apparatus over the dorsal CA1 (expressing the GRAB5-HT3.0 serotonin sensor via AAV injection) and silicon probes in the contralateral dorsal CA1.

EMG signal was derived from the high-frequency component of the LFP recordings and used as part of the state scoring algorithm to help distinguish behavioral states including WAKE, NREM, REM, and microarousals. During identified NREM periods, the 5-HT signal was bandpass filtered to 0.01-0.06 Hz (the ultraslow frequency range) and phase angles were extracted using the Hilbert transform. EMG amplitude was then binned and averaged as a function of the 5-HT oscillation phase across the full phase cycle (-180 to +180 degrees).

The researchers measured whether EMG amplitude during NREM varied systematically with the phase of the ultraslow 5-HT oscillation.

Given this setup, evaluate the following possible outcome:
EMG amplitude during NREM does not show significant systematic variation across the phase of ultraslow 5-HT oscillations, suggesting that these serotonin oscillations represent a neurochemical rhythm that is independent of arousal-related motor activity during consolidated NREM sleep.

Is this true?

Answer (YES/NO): NO